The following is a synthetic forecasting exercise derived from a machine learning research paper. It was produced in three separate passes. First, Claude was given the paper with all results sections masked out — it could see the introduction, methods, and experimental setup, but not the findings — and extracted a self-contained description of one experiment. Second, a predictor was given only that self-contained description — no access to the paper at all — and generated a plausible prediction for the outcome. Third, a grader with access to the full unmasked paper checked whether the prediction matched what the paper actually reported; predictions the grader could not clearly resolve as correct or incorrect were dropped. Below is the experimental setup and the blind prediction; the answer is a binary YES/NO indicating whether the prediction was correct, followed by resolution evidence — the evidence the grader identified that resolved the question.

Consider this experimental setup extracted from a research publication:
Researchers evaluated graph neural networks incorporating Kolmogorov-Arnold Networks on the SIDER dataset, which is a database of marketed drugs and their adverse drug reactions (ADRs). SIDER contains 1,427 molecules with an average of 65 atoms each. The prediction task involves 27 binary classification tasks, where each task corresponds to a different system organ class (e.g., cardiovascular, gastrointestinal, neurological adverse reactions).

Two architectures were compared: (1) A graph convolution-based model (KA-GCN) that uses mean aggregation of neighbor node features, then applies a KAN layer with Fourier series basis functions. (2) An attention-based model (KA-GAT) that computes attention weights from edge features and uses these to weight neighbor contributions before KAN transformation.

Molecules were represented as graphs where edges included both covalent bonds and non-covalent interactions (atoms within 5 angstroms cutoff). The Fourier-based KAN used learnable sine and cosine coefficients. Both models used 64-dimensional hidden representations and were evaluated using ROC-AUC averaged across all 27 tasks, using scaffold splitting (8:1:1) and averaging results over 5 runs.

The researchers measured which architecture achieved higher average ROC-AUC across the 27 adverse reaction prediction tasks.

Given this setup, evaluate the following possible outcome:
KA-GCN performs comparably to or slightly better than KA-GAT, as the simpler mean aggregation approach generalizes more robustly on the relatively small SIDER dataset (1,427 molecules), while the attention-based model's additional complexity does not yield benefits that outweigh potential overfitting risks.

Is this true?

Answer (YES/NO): NO